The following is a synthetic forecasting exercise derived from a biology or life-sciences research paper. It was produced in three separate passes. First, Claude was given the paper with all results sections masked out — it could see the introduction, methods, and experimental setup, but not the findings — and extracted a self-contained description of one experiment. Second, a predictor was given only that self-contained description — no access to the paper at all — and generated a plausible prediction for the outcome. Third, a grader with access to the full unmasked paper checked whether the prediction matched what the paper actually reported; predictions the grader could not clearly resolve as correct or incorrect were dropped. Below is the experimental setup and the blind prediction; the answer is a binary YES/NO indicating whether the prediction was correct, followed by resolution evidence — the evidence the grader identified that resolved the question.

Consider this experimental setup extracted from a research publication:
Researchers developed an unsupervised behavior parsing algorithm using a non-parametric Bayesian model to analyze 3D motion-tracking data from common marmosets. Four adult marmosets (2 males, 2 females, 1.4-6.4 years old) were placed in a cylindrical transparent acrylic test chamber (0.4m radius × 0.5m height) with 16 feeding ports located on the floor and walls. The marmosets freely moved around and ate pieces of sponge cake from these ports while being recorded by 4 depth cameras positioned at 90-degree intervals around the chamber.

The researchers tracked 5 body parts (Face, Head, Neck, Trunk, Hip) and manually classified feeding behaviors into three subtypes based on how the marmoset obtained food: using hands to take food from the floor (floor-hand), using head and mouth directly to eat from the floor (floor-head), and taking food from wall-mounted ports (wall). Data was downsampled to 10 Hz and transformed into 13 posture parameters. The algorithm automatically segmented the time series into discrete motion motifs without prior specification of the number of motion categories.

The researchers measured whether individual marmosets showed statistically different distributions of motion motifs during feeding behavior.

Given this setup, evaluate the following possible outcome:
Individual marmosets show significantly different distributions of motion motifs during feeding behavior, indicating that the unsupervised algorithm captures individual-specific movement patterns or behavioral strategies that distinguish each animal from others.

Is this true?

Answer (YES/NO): NO